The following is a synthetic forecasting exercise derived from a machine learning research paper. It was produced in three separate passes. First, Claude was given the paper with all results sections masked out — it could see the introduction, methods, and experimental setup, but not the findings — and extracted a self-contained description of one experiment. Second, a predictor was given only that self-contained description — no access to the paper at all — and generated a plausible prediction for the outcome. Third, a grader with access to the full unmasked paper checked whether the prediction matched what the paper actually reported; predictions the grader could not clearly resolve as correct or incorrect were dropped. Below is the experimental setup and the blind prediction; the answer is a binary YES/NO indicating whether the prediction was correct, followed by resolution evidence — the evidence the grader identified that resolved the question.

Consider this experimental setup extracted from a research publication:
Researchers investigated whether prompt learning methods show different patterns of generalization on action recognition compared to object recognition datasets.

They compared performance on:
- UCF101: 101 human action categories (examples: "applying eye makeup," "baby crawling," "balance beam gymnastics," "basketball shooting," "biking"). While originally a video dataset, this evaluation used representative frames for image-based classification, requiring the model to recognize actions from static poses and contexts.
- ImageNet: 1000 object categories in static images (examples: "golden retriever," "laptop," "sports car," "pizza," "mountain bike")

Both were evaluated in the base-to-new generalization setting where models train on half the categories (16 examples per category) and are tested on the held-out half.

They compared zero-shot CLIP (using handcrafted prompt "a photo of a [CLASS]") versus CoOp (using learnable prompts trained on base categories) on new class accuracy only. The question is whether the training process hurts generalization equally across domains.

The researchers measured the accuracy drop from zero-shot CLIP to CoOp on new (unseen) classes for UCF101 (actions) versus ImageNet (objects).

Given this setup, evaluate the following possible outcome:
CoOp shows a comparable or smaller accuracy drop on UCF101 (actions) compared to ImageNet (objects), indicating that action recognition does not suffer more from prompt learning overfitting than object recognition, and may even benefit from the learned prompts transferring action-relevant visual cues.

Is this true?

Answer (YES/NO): NO